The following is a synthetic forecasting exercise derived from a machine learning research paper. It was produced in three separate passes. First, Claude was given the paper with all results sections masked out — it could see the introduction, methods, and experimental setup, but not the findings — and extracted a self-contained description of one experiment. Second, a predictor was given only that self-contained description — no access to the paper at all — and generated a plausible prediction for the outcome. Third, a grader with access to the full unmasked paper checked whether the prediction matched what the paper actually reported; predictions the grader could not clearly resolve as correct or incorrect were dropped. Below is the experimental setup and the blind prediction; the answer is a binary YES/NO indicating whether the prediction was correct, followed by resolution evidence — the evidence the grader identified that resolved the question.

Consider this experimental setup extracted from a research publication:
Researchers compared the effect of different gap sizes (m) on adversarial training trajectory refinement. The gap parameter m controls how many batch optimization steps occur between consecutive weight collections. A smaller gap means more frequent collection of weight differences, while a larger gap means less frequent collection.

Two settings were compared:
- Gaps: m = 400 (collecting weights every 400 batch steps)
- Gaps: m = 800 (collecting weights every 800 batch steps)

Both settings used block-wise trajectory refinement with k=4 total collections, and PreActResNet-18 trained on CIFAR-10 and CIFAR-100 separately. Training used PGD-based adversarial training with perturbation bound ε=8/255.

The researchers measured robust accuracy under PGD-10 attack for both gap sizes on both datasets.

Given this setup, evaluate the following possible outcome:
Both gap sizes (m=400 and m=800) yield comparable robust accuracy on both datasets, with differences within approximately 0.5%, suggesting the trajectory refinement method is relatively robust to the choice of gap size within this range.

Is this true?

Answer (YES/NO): YES